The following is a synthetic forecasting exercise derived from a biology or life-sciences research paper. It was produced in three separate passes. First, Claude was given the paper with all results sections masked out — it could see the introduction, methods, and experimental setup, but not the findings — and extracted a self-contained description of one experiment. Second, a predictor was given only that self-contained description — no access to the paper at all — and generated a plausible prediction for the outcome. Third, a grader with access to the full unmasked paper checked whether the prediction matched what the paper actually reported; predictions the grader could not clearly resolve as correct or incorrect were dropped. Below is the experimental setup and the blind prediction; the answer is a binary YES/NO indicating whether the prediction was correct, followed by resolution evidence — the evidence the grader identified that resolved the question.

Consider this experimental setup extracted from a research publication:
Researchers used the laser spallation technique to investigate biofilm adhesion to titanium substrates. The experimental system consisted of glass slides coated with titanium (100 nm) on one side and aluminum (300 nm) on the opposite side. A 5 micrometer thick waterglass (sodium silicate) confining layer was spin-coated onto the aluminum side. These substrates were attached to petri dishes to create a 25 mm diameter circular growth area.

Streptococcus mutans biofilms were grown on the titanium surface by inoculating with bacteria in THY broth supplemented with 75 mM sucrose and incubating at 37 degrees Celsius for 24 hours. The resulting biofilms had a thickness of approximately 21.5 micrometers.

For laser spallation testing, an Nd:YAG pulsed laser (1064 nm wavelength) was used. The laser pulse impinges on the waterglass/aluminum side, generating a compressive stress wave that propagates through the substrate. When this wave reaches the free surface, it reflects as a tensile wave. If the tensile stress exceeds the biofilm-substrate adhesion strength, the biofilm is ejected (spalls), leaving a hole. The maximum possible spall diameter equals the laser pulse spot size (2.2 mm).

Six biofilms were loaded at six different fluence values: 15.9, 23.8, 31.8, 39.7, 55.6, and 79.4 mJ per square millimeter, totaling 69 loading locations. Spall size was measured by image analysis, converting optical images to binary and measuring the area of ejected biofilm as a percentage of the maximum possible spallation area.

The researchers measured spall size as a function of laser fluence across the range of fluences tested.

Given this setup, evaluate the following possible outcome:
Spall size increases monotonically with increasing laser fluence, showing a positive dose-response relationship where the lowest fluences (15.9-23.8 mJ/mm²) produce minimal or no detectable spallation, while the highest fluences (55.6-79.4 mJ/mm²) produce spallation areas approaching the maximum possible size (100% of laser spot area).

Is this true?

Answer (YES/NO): NO